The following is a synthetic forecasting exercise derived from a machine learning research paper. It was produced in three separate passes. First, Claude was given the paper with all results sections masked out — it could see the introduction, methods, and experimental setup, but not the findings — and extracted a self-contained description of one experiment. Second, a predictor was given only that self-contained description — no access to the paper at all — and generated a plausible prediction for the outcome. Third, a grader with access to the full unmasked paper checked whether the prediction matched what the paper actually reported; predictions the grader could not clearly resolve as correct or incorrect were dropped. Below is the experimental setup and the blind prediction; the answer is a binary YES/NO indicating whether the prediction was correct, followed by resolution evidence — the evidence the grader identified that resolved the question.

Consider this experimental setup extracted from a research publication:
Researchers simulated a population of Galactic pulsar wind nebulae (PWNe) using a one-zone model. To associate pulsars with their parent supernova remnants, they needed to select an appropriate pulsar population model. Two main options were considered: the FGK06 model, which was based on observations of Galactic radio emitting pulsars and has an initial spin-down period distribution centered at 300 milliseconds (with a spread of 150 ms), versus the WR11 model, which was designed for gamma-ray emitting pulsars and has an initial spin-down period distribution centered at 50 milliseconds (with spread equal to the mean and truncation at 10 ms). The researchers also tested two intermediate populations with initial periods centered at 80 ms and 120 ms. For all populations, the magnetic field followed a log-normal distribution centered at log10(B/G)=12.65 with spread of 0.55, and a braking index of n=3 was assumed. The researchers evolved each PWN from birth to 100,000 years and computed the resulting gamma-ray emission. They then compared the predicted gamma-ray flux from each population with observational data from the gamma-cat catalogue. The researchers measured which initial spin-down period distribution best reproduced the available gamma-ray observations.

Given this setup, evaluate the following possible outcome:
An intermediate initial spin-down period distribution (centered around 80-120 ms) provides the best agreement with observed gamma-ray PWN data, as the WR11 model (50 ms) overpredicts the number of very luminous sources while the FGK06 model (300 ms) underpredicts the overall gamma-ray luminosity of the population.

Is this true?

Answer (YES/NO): NO